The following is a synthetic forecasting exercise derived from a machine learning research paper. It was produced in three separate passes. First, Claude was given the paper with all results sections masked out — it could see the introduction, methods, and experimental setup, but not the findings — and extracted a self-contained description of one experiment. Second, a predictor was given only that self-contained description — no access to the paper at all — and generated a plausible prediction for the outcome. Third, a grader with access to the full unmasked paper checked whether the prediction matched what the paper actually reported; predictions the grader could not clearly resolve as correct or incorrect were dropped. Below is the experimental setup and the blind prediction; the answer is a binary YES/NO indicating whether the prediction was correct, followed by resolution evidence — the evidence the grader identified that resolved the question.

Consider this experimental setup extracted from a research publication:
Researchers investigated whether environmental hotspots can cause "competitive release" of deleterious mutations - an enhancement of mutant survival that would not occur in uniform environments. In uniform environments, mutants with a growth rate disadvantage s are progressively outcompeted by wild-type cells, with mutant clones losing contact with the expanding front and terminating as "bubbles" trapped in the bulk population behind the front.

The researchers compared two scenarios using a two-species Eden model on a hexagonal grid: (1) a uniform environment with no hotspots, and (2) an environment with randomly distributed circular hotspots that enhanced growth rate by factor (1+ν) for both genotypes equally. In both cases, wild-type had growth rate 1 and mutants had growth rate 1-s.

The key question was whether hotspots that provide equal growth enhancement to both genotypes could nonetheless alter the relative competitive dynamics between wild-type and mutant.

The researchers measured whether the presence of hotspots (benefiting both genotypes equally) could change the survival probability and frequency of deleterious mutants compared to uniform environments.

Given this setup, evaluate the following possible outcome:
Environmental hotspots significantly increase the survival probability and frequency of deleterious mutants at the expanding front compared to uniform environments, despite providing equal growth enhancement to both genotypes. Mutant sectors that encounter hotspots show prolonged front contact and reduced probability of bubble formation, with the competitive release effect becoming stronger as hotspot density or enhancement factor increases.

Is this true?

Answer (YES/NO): YES